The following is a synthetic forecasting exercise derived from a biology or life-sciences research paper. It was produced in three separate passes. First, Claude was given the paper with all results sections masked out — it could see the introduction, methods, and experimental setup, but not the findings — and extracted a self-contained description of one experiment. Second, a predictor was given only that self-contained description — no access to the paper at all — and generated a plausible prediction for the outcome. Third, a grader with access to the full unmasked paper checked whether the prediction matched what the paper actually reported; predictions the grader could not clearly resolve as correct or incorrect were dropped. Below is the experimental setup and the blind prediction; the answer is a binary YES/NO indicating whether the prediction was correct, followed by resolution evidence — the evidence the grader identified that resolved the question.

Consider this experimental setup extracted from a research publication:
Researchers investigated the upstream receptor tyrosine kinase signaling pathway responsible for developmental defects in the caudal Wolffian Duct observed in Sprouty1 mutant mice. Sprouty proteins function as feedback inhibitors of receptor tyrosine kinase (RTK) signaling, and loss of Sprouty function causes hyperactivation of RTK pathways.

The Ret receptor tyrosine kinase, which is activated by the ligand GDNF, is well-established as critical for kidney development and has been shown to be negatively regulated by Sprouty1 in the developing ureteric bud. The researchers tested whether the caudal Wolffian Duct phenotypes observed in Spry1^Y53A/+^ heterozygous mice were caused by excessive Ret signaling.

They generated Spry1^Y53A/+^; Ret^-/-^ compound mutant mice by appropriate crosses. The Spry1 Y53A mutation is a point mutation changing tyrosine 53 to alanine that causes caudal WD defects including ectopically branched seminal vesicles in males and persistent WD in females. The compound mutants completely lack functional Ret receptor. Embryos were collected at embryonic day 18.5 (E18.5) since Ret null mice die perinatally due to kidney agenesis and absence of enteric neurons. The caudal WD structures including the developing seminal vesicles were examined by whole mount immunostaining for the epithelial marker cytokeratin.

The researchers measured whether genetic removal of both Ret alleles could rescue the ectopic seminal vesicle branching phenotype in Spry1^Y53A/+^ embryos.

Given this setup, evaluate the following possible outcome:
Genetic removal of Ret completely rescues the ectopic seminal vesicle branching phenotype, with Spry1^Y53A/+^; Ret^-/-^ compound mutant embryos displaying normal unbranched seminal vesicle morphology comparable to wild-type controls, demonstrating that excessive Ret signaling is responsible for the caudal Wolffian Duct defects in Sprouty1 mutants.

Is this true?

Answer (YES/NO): NO